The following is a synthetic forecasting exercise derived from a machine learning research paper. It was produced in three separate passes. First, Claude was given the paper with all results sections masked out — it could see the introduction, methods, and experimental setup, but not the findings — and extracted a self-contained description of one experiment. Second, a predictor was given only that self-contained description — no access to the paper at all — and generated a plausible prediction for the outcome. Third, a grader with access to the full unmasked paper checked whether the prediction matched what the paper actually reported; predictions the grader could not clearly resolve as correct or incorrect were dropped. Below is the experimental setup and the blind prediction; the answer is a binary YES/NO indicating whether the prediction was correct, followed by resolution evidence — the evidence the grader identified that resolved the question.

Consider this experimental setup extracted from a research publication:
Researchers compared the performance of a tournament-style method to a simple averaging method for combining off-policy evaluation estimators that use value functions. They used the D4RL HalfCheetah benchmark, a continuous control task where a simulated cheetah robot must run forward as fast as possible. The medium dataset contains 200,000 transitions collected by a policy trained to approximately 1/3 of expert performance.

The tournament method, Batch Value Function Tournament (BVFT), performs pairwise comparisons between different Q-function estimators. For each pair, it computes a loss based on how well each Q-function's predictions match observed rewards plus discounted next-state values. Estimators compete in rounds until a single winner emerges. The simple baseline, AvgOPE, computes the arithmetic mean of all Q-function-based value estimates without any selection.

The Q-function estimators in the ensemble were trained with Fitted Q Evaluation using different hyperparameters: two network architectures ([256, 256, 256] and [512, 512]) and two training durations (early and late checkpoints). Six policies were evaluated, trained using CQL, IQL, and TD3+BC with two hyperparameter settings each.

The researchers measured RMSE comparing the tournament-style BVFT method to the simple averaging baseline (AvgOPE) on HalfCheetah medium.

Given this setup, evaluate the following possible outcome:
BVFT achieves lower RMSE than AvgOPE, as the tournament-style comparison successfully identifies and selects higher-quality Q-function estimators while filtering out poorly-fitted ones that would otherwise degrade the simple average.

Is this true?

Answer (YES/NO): YES